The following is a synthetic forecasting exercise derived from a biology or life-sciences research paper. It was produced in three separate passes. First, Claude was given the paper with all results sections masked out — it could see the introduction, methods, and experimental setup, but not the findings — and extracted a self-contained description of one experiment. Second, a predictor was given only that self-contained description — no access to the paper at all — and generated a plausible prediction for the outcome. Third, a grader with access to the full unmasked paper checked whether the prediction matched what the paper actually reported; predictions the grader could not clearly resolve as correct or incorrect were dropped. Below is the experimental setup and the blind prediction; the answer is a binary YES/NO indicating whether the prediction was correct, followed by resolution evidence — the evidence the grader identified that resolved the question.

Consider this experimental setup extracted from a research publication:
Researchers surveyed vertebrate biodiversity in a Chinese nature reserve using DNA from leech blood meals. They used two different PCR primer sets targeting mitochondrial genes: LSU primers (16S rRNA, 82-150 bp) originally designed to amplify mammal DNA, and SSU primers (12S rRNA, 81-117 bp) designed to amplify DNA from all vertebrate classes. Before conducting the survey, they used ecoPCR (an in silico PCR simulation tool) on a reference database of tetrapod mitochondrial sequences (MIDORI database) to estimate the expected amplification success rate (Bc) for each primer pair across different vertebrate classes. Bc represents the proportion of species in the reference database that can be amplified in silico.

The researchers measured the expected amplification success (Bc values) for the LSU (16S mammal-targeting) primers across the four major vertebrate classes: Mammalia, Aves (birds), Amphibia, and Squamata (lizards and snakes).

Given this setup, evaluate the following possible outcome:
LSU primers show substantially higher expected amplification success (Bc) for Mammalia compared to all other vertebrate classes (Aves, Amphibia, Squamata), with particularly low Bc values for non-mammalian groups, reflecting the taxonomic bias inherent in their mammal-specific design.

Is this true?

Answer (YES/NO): NO